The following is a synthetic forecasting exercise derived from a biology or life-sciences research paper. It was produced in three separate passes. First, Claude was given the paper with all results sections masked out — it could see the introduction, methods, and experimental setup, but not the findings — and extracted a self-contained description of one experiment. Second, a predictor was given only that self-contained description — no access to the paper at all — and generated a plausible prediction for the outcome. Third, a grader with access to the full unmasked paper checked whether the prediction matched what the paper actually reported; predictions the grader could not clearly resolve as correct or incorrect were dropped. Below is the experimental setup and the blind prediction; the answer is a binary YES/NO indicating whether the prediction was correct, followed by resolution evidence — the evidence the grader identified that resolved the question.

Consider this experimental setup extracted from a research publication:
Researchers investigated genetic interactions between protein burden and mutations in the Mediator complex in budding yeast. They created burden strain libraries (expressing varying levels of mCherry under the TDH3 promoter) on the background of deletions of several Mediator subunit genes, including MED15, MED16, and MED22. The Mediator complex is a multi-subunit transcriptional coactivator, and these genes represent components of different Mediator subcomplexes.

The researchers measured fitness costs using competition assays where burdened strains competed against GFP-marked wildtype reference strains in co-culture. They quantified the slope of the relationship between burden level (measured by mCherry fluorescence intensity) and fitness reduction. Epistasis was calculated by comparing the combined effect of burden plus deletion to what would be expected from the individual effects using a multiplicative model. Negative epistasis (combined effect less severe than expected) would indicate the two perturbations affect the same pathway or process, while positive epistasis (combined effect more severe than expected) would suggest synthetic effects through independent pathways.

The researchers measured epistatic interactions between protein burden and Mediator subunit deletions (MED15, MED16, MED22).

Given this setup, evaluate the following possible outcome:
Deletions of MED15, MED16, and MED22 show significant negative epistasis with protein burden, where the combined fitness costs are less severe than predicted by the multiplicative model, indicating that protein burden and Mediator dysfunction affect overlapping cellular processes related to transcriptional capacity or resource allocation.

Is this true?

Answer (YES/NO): YES